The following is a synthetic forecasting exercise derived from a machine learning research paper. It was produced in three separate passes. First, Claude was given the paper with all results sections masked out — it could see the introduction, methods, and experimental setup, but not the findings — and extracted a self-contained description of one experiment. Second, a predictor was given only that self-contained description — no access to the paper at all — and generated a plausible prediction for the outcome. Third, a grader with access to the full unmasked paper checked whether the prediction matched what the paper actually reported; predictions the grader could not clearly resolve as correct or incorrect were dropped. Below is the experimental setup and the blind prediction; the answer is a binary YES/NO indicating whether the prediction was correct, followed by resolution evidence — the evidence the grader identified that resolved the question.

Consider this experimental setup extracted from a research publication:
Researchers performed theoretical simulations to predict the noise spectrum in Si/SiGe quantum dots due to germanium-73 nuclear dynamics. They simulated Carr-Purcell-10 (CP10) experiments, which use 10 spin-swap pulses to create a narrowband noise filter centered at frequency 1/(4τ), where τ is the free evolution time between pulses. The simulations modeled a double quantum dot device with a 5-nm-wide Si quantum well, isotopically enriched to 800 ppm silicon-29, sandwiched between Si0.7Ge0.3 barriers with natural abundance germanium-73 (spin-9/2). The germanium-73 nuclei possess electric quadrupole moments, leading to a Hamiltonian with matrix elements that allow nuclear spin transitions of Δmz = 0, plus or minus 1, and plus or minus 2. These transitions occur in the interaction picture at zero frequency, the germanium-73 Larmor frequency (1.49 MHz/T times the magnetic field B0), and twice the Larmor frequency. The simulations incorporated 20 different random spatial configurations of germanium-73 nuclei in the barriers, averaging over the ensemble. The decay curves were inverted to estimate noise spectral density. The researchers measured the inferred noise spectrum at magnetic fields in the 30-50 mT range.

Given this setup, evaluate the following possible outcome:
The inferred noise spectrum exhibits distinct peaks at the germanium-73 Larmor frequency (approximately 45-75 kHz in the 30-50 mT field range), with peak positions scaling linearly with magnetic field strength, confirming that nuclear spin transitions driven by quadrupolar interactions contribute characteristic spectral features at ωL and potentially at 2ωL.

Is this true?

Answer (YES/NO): YES